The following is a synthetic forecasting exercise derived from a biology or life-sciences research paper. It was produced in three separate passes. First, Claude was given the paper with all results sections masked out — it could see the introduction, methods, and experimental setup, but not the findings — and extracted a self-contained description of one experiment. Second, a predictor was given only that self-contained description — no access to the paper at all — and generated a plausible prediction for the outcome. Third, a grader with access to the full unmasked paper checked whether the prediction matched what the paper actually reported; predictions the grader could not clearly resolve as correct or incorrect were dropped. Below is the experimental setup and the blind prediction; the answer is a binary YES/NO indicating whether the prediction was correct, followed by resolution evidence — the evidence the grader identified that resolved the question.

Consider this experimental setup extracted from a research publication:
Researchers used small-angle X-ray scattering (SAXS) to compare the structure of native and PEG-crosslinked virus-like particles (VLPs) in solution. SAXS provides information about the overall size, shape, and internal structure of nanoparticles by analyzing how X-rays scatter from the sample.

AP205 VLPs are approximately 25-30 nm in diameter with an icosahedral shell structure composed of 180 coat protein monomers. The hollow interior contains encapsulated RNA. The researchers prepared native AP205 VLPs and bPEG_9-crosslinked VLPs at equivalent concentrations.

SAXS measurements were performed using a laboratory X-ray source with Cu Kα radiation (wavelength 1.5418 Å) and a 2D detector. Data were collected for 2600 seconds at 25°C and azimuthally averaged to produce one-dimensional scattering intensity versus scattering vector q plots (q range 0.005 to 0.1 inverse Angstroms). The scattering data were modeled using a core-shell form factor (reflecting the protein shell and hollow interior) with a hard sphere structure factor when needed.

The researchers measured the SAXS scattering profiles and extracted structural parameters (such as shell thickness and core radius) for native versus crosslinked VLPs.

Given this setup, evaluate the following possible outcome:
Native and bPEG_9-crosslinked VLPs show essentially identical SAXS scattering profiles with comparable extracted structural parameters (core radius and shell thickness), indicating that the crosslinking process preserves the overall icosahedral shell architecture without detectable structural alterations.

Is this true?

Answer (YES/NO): NO